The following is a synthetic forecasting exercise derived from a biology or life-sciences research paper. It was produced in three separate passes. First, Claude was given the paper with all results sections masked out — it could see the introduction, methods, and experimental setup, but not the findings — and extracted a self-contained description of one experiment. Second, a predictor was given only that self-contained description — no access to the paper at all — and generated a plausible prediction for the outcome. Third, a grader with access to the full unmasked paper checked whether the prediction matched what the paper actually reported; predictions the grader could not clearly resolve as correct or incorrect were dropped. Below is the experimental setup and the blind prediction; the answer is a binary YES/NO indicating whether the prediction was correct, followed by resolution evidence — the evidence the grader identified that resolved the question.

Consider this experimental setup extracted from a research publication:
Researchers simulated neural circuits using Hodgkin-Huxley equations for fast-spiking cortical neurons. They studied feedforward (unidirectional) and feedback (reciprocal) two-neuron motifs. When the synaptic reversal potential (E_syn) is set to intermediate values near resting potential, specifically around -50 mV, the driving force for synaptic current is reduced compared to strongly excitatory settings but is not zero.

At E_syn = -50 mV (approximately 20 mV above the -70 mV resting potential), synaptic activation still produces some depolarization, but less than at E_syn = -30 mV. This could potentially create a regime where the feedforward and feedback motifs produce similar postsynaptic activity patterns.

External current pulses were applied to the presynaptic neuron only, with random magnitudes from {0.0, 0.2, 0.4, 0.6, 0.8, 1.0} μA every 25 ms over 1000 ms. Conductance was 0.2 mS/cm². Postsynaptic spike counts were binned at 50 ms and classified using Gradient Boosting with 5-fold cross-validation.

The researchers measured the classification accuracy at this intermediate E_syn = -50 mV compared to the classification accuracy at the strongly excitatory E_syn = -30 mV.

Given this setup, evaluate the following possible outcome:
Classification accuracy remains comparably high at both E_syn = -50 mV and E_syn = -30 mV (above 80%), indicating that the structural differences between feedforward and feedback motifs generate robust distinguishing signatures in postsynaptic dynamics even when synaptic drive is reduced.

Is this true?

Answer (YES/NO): NO